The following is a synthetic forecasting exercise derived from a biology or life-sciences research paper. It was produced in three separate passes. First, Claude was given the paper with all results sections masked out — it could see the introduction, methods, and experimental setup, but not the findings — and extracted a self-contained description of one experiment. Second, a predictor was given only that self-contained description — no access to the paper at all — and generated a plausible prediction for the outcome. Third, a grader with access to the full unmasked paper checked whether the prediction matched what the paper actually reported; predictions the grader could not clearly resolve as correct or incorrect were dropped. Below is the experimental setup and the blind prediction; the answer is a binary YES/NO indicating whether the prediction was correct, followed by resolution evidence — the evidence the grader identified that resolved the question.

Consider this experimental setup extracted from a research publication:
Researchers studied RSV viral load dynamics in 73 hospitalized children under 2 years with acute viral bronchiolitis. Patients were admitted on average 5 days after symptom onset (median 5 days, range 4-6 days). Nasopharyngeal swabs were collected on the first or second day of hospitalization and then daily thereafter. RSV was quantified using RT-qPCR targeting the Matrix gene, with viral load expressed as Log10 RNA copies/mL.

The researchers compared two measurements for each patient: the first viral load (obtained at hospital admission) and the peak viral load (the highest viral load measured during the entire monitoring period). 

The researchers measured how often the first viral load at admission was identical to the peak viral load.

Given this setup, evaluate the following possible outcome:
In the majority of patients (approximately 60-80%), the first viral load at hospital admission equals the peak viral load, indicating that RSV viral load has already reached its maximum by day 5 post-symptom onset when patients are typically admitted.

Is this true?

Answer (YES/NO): NO